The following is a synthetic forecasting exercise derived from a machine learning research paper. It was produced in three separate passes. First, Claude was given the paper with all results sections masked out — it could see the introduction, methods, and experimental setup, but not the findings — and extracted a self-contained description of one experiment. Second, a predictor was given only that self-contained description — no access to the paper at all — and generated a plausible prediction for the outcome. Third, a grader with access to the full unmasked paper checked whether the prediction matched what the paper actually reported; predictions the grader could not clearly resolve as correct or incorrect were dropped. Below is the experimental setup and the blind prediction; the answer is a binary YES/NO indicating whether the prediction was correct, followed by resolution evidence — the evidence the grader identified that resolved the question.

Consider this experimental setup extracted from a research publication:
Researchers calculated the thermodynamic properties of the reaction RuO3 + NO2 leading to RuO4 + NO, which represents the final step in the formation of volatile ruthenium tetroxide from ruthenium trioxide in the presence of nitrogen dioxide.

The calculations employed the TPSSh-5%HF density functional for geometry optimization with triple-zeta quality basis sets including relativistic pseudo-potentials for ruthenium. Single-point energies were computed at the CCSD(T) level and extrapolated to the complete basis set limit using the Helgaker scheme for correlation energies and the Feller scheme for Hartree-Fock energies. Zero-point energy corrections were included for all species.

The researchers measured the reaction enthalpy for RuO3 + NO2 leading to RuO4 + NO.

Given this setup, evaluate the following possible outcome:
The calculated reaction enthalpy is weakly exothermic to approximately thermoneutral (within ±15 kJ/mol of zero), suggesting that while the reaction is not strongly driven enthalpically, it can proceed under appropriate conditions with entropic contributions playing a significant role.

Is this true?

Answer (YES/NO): NO